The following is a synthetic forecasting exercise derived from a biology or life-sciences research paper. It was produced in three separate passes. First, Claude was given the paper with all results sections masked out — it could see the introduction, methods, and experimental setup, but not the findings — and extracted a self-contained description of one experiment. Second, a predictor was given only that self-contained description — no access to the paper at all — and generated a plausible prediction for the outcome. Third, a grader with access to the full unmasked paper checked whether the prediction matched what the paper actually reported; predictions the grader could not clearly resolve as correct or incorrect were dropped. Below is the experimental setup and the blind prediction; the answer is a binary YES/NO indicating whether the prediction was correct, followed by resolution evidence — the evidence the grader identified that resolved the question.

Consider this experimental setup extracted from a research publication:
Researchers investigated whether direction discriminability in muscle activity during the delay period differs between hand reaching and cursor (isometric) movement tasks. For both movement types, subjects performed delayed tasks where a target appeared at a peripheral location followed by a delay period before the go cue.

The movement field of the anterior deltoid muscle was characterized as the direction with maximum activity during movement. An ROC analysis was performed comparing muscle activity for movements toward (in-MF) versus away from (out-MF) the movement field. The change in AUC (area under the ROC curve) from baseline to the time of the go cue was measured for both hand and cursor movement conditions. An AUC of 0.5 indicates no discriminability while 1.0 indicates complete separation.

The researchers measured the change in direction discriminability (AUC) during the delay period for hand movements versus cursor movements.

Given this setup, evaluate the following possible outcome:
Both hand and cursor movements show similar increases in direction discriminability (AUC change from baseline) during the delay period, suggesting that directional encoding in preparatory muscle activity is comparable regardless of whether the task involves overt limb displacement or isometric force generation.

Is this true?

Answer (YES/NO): NO